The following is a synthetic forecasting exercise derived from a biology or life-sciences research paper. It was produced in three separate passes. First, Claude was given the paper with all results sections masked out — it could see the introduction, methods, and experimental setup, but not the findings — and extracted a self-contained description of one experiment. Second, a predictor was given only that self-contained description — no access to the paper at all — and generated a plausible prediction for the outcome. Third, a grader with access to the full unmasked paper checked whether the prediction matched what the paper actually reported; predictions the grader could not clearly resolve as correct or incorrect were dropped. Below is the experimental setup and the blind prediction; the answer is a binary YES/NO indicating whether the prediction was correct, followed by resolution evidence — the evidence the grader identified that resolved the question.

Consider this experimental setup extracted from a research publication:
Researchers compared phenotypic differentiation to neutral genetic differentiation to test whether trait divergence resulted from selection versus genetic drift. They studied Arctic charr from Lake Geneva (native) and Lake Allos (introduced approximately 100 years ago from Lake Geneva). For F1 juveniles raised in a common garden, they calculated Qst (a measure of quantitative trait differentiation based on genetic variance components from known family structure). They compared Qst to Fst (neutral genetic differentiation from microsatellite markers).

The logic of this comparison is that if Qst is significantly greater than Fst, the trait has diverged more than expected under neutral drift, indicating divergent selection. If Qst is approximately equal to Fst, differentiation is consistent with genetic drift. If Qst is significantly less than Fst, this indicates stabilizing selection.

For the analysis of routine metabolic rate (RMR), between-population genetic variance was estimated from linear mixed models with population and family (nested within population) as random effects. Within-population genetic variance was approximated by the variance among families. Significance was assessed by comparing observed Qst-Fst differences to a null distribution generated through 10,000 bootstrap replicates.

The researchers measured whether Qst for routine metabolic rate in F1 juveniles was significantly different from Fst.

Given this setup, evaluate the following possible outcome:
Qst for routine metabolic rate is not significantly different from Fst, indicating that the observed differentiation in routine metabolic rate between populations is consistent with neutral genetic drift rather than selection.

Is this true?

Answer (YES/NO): NO